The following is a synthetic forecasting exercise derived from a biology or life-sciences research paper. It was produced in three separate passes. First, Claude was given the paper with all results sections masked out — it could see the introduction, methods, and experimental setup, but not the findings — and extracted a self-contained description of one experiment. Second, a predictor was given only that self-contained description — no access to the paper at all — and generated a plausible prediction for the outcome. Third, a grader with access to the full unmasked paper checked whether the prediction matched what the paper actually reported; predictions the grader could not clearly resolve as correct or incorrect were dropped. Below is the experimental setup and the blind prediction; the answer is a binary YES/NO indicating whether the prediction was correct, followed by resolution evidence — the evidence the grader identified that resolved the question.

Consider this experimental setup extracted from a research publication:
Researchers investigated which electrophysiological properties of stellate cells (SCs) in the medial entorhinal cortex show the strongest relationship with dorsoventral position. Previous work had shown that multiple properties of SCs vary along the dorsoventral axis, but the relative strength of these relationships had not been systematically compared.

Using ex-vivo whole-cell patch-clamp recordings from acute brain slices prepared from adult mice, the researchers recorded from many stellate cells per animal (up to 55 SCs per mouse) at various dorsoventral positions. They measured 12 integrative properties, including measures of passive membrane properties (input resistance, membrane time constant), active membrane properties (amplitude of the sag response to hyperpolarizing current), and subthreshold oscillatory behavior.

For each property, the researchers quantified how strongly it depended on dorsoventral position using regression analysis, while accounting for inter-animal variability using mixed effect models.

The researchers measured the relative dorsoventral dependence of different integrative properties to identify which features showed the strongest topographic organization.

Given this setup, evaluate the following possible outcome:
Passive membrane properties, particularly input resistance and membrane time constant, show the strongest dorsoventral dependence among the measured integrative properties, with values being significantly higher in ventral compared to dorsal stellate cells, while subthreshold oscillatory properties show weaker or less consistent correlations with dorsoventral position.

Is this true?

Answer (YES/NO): NO